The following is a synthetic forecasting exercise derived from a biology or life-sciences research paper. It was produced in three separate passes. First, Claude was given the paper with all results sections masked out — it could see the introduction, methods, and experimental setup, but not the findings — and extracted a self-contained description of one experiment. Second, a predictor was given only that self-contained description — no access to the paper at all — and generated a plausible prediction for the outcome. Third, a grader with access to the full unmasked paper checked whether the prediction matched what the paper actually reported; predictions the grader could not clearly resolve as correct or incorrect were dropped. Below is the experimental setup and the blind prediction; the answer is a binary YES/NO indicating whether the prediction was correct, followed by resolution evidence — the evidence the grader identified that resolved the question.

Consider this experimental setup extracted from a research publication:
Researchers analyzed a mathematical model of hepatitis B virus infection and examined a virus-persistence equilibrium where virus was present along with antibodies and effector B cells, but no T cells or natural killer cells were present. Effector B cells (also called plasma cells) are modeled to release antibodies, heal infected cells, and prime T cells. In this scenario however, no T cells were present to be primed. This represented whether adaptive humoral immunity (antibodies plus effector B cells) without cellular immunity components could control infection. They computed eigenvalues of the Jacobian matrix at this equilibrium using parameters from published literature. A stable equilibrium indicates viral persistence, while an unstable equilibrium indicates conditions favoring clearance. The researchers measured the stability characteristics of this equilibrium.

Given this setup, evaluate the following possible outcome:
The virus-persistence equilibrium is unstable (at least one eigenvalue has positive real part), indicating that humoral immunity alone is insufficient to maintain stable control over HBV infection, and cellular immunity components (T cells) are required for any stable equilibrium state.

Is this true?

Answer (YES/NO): NO